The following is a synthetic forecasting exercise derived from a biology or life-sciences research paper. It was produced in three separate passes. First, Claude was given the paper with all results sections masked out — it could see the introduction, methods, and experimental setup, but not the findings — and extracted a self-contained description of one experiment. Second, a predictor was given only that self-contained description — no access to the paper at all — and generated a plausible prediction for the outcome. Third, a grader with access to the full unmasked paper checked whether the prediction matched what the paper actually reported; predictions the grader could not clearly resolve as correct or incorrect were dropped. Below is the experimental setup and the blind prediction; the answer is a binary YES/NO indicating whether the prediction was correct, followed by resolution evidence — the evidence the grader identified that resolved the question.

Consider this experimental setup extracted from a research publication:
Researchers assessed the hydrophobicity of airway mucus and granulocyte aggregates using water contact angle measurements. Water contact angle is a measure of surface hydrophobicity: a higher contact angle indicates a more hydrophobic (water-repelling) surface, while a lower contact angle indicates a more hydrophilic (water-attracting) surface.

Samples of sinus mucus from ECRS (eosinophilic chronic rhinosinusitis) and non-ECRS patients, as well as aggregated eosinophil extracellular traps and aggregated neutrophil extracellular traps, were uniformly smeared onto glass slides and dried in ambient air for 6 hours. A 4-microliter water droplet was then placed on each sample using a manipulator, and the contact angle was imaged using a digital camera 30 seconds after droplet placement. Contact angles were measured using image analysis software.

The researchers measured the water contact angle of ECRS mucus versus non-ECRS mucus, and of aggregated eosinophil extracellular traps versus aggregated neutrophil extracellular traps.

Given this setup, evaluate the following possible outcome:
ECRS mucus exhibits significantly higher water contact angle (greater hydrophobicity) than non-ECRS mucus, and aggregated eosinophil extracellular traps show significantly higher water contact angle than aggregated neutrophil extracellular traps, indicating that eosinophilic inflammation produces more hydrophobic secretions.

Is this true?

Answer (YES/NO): YES